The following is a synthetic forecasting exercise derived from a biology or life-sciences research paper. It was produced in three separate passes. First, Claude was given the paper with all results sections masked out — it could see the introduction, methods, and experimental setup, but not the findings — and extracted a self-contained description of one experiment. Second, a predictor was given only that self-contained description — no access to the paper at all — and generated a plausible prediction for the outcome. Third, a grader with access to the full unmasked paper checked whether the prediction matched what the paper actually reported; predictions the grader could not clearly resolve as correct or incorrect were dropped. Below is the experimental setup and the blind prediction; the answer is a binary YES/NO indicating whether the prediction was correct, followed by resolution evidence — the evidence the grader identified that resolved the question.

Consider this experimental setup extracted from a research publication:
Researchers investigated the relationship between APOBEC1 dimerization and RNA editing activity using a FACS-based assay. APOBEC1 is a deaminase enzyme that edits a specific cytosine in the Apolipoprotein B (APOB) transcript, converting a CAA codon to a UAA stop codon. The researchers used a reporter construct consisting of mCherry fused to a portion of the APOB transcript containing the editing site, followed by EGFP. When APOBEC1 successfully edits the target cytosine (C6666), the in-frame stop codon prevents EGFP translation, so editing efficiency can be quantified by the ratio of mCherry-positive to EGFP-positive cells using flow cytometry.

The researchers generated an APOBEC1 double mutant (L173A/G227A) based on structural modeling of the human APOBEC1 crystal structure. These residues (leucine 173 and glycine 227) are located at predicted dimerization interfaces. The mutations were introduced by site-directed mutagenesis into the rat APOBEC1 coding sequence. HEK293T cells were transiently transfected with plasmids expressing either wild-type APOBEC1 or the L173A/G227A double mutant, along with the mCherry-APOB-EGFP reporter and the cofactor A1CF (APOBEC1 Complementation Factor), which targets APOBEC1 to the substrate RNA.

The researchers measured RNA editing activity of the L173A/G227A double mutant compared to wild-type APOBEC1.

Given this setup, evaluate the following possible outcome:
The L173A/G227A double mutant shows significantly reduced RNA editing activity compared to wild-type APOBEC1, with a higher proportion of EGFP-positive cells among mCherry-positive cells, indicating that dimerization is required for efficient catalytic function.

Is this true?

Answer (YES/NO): NO